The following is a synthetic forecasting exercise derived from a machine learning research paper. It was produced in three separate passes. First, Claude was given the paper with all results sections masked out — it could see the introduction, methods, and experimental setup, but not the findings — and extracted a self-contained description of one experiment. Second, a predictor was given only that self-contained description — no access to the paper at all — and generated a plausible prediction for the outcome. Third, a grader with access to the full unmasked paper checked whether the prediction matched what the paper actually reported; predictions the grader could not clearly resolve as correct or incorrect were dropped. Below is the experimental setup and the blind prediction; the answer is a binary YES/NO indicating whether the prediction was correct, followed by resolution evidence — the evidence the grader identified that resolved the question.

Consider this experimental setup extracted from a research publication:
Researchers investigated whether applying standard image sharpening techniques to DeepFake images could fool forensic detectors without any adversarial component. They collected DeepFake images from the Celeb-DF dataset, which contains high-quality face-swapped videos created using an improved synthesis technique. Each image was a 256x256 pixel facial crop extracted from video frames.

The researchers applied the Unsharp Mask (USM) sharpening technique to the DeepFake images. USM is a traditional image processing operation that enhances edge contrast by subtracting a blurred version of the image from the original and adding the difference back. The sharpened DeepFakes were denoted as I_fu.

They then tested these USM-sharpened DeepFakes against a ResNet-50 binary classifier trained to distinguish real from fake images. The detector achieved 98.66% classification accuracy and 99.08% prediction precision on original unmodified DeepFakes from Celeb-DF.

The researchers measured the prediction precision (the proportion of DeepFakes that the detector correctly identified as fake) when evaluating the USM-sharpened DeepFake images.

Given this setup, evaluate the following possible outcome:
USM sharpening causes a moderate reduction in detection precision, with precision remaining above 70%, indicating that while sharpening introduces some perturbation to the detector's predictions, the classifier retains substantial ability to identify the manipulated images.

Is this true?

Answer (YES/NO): NO